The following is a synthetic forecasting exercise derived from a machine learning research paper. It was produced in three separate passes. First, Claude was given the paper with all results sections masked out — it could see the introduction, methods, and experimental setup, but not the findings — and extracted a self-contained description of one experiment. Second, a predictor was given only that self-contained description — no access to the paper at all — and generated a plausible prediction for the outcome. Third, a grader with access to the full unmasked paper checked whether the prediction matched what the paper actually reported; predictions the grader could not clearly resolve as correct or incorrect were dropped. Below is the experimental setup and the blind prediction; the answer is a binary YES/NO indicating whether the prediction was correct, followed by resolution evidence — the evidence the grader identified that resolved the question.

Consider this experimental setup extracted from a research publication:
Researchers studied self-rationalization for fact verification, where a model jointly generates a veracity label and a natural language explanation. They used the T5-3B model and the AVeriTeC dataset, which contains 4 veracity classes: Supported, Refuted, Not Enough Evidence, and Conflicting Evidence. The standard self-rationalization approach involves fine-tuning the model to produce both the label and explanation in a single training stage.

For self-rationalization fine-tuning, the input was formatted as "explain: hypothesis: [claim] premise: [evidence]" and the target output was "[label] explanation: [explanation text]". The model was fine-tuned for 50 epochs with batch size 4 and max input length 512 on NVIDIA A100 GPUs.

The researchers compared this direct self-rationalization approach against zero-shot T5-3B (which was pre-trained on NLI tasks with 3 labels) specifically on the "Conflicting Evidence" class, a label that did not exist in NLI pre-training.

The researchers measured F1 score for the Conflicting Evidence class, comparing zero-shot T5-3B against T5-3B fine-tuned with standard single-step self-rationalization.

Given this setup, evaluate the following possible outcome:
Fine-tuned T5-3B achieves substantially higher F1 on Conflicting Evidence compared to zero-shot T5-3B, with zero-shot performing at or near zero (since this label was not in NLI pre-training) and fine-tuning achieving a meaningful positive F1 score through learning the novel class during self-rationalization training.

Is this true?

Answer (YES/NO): NO